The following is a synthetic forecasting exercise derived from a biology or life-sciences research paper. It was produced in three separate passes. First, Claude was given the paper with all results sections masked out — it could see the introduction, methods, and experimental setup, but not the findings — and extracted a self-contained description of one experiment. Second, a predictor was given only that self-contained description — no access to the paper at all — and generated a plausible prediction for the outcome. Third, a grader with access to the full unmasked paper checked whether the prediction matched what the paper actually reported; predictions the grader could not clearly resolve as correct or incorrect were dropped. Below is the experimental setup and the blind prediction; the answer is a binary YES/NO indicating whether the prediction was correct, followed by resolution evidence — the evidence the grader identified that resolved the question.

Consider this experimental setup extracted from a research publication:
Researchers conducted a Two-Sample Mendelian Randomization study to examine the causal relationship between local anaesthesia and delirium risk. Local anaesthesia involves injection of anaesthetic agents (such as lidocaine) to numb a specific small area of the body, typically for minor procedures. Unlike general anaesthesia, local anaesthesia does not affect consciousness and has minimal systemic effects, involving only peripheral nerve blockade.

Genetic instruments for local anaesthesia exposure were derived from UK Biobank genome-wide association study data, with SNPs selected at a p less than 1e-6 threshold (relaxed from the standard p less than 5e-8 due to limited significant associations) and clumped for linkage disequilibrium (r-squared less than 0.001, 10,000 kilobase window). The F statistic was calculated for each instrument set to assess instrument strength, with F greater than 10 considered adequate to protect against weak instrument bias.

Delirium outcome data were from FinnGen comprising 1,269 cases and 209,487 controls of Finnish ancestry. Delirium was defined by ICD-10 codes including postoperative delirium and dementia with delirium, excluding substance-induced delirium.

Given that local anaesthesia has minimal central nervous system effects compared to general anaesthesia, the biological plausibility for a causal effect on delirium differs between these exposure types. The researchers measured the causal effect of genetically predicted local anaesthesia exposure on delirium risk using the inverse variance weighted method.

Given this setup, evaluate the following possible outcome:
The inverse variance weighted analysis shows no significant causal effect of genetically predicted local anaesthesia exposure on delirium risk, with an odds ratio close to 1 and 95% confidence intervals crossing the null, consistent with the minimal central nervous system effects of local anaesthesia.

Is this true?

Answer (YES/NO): YES